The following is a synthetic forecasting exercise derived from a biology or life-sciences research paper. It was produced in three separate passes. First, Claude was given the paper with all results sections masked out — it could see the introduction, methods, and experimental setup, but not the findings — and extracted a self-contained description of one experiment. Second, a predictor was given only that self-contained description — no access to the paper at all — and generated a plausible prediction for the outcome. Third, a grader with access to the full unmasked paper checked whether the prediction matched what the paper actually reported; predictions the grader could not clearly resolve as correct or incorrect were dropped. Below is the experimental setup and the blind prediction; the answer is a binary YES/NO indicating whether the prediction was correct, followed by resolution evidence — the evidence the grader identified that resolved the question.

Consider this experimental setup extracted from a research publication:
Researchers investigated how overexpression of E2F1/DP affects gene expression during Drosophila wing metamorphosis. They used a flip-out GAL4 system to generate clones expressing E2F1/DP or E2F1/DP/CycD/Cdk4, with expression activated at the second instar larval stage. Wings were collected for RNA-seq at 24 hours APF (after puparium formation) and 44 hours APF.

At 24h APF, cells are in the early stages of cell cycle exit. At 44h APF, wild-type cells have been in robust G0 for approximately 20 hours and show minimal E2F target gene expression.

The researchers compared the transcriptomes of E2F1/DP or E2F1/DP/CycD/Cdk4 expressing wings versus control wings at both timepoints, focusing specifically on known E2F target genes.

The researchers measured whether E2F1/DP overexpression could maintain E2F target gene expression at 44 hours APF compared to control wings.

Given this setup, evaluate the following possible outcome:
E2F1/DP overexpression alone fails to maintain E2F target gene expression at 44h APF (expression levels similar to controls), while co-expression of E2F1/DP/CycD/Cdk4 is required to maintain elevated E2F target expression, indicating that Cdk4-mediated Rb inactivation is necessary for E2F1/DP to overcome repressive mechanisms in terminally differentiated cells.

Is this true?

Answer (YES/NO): NO